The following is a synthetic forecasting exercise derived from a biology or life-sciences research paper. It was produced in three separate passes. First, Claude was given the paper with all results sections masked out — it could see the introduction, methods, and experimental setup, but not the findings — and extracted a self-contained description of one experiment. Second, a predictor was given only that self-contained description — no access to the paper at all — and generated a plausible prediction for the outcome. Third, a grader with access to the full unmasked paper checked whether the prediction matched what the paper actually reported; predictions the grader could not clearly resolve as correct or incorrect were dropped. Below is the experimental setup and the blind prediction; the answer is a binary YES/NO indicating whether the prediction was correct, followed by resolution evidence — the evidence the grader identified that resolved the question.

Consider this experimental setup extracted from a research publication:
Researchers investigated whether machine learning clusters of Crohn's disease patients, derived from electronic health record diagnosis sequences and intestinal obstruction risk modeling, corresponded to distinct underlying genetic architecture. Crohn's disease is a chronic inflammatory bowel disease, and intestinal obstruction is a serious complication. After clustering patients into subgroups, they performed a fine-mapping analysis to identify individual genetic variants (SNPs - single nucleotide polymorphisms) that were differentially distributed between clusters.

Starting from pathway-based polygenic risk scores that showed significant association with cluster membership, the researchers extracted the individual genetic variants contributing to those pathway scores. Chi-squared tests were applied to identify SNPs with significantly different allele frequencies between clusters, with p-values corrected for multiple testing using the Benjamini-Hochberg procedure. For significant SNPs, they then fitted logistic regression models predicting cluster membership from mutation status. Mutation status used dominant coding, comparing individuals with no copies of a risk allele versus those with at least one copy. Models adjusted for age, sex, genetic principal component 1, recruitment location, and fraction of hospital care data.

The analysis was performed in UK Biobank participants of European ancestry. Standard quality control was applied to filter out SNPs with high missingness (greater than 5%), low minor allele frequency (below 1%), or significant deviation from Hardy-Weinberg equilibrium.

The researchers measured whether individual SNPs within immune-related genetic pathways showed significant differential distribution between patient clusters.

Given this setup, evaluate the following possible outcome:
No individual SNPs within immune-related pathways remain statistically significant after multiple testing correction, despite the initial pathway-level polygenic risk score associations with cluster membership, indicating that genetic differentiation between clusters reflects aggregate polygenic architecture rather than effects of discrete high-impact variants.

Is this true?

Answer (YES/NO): NO